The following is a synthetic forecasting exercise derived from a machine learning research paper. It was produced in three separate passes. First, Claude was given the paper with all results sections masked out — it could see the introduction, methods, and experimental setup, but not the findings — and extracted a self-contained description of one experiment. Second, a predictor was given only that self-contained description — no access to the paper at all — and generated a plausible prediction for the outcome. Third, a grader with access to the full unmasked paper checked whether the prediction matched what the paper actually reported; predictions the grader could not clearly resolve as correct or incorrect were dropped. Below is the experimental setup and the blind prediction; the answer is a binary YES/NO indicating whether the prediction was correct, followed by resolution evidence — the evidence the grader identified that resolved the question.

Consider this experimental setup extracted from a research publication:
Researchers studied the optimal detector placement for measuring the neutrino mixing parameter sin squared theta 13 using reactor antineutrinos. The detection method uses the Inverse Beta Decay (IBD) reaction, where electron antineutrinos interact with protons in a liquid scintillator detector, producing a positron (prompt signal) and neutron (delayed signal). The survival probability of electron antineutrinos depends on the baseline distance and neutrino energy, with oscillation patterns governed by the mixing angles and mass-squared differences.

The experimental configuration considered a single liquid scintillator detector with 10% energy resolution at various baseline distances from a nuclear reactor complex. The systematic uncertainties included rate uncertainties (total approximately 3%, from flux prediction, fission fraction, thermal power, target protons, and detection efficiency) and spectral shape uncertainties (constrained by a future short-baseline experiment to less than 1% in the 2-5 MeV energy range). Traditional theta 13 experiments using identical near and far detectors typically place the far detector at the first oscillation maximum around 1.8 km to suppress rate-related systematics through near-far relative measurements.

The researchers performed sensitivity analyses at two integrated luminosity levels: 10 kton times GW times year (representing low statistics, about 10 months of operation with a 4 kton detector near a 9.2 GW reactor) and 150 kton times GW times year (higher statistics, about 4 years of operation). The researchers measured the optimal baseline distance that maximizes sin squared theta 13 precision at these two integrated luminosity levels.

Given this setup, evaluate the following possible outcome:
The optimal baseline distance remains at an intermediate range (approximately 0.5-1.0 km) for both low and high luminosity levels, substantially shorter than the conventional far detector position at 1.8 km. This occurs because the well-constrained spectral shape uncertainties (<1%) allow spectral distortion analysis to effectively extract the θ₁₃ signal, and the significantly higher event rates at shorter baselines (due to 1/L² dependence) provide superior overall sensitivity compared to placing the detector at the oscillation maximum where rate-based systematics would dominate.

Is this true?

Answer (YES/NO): NO